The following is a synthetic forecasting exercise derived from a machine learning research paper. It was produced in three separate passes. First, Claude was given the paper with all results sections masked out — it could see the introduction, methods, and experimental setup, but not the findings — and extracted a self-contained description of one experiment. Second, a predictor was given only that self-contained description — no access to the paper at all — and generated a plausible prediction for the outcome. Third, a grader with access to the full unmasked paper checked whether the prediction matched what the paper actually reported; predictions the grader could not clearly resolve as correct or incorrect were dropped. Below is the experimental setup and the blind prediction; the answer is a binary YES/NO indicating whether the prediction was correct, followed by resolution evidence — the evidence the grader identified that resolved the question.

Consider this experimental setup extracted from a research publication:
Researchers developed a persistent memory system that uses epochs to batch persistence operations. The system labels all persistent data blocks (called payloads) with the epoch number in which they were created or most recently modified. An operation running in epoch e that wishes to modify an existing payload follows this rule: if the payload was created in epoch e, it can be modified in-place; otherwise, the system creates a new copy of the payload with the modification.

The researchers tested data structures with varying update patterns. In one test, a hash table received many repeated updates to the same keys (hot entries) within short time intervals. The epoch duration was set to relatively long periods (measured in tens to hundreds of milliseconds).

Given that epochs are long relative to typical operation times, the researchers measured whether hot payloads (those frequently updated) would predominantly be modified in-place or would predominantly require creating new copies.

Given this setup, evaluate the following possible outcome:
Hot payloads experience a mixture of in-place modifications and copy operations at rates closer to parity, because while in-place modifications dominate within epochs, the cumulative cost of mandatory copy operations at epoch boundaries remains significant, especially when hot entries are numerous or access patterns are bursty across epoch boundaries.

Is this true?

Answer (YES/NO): NO